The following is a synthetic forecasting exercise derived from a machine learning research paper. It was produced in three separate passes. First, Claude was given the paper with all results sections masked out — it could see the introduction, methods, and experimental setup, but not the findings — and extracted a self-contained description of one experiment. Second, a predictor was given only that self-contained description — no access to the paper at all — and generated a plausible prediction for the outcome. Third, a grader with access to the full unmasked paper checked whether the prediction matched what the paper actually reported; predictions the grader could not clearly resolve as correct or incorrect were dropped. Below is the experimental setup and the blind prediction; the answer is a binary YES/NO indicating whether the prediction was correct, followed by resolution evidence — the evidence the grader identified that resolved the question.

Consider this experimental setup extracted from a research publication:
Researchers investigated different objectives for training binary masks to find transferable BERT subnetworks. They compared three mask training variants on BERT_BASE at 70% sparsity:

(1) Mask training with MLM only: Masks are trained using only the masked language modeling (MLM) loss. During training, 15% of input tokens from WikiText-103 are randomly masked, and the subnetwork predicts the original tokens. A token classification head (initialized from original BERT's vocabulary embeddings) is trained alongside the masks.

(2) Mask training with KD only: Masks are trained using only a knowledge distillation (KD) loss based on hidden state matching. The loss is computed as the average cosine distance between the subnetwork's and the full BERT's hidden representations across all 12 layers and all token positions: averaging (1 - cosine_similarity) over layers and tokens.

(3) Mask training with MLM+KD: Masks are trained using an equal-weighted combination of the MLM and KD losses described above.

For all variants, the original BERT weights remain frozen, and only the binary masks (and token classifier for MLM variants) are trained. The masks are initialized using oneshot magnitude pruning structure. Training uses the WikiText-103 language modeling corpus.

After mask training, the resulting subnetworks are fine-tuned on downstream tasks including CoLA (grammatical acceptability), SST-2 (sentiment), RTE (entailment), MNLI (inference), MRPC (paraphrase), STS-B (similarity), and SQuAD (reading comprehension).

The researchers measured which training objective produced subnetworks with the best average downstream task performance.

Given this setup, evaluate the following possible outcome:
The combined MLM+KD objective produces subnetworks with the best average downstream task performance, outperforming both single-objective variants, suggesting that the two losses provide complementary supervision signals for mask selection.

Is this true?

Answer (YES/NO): NO